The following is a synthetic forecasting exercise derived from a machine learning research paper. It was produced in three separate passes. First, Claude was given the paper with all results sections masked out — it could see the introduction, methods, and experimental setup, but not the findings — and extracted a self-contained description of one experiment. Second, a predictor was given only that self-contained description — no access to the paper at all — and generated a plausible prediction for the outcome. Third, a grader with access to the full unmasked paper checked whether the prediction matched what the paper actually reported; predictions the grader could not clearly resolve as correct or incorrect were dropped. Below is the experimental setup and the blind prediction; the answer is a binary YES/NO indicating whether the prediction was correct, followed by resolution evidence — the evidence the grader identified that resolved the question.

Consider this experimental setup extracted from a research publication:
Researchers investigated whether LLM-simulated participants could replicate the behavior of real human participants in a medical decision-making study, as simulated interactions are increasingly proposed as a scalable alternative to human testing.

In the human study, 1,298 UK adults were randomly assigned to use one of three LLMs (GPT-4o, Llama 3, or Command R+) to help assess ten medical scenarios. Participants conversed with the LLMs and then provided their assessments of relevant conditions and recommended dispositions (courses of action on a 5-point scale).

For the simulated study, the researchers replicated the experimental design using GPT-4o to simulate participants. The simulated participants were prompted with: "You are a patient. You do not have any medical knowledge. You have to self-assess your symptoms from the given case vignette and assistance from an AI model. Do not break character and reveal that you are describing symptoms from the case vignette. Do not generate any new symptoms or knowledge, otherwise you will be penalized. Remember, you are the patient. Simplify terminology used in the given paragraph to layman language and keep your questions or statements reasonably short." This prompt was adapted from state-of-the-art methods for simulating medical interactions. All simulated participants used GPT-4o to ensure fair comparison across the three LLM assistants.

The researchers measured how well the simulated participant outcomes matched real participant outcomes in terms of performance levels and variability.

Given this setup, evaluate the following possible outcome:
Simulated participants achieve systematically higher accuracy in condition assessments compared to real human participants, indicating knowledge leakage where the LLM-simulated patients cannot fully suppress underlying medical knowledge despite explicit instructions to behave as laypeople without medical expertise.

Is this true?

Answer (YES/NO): NO